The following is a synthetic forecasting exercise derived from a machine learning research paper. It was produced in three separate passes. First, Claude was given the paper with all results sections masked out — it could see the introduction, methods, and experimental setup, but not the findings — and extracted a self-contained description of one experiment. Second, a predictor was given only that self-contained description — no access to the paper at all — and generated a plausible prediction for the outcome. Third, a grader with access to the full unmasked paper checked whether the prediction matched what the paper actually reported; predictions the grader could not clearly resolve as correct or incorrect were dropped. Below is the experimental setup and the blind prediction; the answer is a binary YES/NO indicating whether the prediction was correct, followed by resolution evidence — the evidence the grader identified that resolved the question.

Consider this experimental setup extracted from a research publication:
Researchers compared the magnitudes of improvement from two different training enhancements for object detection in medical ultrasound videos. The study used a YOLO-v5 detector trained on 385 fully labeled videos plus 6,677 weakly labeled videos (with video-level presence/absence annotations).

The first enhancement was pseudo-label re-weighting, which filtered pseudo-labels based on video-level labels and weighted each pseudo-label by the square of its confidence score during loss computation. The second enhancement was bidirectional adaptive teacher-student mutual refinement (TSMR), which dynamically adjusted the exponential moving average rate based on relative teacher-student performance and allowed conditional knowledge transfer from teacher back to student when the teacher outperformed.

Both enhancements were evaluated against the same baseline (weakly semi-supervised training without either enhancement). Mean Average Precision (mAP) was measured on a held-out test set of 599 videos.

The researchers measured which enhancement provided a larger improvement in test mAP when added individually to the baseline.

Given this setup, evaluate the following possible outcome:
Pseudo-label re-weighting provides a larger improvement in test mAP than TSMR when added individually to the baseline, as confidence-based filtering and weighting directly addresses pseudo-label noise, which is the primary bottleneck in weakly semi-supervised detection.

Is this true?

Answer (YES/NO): NO